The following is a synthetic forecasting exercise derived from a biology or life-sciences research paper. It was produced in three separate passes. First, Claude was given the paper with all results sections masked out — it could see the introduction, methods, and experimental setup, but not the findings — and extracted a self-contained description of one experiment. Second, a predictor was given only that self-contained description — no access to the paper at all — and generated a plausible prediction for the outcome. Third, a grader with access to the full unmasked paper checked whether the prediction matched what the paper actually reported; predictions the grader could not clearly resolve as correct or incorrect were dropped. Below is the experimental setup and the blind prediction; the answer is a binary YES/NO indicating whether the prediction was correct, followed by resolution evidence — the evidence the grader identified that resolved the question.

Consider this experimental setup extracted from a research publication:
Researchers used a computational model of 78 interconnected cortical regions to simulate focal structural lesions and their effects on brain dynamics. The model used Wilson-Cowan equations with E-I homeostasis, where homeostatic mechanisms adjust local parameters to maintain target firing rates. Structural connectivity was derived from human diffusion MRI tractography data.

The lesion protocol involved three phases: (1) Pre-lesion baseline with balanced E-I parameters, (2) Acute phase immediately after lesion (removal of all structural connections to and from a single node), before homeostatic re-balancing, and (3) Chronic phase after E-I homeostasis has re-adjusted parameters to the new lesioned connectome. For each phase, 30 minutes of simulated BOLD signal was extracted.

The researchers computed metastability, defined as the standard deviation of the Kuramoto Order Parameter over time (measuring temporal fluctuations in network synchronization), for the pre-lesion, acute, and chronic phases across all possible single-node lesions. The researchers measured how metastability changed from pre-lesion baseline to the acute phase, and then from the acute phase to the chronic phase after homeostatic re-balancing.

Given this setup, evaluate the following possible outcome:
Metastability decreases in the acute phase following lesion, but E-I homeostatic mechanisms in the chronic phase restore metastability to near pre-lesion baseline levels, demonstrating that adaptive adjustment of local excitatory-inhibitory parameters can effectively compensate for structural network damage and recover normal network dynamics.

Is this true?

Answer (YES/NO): YES